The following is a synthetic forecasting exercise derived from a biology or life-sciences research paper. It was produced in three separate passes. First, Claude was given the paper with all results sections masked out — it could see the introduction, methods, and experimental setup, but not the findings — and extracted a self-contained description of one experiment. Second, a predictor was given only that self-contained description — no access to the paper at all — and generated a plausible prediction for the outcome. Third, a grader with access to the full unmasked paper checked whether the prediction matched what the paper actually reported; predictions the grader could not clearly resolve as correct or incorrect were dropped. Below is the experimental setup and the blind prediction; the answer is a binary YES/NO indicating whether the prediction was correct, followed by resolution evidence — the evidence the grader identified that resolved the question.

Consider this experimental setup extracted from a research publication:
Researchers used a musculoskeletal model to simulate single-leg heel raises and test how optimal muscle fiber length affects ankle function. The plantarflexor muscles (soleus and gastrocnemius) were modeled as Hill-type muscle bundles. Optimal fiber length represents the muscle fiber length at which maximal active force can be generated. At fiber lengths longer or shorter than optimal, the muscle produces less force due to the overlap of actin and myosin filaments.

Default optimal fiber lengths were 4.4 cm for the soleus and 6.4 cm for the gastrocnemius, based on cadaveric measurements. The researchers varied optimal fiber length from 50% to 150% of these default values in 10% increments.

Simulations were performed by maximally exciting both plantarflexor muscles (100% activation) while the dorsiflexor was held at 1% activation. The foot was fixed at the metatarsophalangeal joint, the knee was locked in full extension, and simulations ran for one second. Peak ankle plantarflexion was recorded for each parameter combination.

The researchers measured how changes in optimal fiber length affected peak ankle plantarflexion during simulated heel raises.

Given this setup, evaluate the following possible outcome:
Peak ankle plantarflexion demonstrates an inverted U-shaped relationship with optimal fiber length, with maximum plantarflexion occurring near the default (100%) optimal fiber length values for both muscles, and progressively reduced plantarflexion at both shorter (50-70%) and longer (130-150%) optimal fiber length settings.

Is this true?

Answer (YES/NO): NO